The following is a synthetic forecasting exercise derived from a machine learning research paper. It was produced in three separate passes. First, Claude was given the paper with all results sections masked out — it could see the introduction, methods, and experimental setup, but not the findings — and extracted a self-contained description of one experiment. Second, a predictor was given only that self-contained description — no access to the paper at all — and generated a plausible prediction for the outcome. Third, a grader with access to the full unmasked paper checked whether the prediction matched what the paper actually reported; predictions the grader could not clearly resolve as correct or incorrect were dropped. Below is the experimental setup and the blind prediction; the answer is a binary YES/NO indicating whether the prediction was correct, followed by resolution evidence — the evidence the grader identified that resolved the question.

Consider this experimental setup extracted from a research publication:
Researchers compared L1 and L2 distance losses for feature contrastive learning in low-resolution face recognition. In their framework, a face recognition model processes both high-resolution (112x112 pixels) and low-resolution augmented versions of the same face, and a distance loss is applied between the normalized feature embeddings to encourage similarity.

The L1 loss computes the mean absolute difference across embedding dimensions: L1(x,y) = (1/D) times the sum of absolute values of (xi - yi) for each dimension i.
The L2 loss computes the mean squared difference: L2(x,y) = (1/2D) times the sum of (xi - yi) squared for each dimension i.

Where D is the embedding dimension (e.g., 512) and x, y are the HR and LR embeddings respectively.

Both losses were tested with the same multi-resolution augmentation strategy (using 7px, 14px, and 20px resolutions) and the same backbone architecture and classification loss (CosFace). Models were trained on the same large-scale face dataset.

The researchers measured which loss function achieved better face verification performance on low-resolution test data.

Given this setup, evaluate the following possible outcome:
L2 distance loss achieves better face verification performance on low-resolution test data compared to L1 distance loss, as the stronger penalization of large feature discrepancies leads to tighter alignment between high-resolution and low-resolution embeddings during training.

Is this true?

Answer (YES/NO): NO